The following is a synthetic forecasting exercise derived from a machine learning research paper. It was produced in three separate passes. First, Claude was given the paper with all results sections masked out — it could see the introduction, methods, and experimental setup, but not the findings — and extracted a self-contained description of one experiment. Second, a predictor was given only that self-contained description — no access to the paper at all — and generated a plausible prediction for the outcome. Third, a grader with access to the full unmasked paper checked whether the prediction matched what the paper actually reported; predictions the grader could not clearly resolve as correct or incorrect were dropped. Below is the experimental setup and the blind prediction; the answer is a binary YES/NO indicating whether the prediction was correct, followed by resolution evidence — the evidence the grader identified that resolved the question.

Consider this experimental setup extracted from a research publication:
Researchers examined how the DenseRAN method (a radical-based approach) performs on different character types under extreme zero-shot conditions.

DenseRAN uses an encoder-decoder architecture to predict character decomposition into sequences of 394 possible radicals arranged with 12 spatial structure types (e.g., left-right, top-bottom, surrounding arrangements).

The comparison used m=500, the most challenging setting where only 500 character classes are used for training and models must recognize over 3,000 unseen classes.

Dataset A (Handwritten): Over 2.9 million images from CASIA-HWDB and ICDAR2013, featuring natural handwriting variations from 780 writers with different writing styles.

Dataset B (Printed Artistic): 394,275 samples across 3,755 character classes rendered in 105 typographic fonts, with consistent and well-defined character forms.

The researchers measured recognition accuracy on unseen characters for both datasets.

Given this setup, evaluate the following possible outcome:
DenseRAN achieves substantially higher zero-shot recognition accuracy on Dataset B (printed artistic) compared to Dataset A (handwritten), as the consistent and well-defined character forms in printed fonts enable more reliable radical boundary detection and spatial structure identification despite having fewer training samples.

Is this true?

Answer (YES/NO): NO